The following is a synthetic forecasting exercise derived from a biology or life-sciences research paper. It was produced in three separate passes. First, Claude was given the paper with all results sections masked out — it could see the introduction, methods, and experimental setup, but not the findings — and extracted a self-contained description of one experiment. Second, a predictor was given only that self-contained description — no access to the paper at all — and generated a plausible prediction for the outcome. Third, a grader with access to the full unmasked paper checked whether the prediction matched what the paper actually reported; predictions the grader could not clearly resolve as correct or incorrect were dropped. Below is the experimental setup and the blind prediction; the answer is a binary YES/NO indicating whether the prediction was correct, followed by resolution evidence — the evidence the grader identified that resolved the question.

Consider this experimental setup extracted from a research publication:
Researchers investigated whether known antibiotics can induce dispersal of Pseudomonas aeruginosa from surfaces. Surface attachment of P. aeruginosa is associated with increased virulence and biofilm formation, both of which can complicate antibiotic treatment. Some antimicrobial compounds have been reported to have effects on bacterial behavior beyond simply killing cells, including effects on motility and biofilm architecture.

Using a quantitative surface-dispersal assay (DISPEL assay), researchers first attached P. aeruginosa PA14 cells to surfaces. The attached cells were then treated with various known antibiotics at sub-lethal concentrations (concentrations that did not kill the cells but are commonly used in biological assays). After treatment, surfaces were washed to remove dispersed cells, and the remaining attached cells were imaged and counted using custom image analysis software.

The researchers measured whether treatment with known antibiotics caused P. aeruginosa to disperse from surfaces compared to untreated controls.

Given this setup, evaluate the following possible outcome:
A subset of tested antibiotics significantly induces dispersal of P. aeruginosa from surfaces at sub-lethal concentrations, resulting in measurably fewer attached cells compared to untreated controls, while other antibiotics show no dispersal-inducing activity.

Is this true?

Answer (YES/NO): YES